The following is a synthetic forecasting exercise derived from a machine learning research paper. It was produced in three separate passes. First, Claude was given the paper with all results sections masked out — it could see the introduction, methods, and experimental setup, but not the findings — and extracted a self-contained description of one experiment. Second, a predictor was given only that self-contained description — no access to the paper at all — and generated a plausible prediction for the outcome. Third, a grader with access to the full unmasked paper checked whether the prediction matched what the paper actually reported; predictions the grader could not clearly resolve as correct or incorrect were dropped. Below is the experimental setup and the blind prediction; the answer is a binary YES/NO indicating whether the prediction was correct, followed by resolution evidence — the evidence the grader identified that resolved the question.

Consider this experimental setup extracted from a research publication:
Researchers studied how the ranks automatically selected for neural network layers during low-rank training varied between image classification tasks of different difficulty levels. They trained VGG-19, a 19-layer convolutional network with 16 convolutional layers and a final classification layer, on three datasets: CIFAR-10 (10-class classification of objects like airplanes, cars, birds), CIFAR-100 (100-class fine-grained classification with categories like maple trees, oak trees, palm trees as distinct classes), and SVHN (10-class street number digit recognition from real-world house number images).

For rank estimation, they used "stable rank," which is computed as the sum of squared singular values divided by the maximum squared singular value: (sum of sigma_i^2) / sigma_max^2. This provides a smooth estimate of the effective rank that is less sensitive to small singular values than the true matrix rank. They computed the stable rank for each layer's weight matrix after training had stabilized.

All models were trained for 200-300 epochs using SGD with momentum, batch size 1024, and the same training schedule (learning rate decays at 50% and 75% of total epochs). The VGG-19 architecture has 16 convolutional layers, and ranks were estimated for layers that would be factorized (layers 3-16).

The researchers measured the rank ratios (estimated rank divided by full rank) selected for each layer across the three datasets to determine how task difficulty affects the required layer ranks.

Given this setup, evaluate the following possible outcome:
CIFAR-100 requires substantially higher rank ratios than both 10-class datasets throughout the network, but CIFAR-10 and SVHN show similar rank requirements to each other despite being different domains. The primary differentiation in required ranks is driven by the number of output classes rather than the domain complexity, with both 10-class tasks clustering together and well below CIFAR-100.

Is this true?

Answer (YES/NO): YES